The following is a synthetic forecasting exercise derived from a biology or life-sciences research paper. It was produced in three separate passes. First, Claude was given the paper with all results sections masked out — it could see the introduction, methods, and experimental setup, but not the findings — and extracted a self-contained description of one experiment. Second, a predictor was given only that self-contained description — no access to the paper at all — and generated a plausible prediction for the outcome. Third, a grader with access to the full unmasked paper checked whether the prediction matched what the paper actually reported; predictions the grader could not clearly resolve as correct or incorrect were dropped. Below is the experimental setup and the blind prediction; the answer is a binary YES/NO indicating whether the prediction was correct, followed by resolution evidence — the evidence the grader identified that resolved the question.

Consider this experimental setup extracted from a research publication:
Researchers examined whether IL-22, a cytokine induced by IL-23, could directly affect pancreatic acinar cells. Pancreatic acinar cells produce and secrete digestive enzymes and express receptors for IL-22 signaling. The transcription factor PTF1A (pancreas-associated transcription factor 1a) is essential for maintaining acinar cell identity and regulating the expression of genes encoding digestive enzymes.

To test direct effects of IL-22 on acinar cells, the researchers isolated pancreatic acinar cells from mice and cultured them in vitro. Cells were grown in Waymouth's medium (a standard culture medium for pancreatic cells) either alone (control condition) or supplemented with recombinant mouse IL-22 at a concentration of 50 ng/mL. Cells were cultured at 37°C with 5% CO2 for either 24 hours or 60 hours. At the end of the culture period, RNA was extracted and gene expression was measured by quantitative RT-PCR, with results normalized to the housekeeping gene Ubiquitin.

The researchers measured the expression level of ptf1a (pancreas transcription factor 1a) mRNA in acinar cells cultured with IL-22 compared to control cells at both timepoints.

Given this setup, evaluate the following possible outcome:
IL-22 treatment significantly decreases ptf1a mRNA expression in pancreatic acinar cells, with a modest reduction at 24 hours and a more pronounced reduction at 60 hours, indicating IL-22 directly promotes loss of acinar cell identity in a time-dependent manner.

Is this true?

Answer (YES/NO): NO